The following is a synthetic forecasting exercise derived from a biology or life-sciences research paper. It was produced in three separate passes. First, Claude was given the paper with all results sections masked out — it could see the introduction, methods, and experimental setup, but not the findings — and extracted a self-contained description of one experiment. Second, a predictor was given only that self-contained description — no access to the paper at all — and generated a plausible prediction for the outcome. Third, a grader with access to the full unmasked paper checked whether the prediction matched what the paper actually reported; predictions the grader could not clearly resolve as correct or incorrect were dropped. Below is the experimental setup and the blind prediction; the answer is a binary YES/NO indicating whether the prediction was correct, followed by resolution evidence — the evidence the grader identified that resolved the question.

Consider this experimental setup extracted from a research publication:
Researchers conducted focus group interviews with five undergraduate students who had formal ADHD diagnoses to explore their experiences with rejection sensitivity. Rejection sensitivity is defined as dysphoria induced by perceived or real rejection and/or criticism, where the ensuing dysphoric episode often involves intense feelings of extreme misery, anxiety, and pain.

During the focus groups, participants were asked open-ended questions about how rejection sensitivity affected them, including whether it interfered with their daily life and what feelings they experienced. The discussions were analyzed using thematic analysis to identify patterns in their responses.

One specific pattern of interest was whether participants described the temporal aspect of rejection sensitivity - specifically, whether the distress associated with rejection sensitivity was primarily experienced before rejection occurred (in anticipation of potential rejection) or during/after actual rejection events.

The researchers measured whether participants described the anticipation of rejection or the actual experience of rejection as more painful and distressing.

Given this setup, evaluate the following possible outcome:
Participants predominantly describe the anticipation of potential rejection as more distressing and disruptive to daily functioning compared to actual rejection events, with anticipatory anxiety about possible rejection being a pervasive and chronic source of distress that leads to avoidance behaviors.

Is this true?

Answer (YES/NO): YES